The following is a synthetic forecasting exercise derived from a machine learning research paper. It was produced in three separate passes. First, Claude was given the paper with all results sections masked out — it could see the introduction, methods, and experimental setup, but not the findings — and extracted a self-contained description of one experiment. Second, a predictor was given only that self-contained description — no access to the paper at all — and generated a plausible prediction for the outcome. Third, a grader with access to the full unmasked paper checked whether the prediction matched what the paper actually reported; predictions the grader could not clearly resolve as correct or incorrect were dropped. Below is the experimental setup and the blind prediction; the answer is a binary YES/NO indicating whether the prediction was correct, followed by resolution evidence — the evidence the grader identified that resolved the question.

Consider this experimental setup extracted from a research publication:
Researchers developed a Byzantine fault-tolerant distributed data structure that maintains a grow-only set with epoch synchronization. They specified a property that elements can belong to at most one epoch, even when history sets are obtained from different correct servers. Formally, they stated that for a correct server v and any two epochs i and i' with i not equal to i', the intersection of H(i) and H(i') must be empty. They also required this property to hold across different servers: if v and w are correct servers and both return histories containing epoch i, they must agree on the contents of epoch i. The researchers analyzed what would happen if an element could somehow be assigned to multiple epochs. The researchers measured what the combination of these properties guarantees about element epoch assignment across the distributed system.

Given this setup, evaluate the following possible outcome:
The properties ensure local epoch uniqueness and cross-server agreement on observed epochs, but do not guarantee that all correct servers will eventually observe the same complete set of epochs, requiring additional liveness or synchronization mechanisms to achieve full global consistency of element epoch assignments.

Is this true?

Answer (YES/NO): YES